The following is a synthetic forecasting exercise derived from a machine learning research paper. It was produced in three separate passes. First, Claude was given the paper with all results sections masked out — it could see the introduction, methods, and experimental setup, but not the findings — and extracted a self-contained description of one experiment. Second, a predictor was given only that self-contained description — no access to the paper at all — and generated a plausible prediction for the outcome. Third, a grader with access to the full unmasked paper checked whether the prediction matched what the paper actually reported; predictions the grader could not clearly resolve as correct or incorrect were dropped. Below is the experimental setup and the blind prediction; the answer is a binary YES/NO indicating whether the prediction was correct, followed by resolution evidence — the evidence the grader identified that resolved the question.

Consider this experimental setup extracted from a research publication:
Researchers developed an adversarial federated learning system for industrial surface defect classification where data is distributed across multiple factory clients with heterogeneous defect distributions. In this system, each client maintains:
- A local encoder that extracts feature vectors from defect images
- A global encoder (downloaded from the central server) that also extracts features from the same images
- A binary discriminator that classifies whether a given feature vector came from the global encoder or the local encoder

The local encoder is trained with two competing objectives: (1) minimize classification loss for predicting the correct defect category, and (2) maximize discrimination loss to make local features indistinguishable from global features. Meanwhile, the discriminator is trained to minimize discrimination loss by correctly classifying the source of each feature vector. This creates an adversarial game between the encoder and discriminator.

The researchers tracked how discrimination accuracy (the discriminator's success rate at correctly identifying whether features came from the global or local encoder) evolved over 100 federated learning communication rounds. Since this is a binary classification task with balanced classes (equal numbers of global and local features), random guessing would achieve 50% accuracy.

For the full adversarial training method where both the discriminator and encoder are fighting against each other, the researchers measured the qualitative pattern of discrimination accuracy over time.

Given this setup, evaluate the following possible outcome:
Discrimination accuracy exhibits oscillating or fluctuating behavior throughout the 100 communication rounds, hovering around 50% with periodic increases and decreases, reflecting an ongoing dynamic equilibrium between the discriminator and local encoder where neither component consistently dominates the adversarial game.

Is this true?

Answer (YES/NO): YES